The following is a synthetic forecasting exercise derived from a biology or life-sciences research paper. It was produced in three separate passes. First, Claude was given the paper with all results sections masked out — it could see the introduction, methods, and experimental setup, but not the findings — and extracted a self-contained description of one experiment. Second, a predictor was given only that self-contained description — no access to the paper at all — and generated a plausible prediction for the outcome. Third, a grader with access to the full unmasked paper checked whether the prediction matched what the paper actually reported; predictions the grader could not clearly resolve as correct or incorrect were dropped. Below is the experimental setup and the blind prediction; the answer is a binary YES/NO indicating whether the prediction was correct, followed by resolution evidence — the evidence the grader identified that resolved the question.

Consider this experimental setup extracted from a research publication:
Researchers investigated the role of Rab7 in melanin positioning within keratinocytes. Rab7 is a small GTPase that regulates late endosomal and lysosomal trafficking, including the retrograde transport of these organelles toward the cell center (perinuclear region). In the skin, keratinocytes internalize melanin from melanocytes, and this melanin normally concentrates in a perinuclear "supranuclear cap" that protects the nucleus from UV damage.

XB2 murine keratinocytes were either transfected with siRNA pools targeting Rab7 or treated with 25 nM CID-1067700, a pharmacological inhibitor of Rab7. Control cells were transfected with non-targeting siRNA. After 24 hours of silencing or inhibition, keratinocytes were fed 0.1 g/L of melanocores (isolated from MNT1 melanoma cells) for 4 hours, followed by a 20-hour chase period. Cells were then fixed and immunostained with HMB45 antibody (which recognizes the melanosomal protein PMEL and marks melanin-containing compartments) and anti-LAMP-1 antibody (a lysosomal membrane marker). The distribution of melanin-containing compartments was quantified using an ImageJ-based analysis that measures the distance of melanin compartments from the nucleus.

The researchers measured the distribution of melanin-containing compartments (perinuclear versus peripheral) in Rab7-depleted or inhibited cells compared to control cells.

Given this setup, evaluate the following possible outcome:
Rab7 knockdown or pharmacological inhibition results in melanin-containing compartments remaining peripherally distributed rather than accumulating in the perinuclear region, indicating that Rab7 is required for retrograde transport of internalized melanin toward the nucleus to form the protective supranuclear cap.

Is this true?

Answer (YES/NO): YES